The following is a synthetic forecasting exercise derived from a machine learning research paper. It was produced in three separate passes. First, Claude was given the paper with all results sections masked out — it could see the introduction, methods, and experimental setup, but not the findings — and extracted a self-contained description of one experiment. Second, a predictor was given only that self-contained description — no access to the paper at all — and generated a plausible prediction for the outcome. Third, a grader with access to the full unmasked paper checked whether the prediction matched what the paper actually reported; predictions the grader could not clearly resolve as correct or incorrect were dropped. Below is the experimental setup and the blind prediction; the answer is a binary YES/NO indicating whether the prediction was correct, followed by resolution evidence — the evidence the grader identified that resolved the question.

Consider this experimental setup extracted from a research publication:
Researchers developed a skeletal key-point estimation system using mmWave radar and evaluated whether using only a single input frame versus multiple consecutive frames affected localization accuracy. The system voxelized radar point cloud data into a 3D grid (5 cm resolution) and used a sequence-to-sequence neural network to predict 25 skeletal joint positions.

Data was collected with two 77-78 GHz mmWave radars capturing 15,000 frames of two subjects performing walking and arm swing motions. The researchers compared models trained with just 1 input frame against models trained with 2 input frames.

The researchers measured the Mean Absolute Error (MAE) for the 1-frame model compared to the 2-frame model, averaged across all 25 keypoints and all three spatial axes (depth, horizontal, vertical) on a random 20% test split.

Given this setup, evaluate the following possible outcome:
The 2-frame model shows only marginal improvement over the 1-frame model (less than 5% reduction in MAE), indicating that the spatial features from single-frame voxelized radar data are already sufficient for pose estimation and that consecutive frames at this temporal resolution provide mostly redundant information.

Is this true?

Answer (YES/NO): NO